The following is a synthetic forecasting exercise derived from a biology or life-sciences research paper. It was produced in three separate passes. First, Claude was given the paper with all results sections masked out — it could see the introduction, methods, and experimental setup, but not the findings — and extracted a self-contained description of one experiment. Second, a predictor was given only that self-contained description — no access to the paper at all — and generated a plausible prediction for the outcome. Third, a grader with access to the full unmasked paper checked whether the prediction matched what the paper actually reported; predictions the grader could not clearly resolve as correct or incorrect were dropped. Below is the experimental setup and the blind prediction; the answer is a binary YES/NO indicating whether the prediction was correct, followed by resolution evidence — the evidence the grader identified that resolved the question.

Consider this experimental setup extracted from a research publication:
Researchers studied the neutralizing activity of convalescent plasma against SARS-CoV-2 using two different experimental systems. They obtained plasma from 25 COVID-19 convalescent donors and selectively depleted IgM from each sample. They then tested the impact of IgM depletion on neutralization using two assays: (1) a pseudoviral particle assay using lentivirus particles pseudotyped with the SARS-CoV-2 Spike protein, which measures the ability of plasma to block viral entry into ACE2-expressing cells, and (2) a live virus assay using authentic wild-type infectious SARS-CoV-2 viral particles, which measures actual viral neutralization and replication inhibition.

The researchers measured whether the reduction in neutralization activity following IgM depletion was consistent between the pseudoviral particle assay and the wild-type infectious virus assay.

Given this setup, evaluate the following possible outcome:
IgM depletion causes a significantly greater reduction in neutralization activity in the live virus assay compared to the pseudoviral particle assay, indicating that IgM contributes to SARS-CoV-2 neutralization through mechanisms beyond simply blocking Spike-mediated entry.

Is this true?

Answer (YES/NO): NO